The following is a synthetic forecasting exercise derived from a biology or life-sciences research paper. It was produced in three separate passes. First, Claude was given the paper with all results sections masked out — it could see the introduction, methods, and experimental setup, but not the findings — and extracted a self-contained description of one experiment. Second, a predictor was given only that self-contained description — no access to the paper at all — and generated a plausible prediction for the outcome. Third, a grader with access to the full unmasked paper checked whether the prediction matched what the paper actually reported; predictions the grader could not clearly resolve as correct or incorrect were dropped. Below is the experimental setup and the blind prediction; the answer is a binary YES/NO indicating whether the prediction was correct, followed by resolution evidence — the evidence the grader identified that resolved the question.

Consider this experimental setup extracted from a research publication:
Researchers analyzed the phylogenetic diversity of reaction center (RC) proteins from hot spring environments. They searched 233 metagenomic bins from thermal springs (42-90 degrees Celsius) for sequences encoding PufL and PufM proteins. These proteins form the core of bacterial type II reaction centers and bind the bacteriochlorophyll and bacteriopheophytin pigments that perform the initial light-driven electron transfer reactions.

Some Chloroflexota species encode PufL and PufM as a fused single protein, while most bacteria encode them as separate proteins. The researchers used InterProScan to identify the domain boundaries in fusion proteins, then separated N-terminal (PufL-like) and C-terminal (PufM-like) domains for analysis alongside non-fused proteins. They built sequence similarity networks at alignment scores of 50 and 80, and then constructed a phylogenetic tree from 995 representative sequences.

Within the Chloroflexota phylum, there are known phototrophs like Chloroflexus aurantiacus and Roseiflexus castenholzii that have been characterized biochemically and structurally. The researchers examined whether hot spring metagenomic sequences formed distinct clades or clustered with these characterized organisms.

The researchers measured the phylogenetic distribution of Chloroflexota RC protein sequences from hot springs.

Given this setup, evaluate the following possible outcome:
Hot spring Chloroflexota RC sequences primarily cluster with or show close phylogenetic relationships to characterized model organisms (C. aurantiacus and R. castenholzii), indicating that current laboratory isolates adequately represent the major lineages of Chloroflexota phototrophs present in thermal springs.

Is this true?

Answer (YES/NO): NO